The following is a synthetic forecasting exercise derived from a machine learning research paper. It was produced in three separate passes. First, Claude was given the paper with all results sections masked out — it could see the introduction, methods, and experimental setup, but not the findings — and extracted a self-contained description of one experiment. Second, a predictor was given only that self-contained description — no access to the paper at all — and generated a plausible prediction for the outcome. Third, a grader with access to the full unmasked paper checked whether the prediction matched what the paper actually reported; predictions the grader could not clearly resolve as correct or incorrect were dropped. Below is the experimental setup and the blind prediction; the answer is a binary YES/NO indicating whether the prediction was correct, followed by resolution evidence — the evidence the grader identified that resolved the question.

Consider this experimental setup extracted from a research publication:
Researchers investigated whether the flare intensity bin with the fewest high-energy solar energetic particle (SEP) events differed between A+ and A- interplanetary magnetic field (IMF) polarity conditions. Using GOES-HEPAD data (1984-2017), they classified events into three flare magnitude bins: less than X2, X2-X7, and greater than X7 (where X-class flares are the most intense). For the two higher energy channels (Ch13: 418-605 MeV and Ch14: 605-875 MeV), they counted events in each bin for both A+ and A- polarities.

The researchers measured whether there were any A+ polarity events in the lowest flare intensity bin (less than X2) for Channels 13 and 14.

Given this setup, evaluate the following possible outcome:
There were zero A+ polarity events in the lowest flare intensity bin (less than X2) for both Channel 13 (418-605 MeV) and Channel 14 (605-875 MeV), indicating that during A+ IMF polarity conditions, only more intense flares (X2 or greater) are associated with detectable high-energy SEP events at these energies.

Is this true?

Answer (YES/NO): YES